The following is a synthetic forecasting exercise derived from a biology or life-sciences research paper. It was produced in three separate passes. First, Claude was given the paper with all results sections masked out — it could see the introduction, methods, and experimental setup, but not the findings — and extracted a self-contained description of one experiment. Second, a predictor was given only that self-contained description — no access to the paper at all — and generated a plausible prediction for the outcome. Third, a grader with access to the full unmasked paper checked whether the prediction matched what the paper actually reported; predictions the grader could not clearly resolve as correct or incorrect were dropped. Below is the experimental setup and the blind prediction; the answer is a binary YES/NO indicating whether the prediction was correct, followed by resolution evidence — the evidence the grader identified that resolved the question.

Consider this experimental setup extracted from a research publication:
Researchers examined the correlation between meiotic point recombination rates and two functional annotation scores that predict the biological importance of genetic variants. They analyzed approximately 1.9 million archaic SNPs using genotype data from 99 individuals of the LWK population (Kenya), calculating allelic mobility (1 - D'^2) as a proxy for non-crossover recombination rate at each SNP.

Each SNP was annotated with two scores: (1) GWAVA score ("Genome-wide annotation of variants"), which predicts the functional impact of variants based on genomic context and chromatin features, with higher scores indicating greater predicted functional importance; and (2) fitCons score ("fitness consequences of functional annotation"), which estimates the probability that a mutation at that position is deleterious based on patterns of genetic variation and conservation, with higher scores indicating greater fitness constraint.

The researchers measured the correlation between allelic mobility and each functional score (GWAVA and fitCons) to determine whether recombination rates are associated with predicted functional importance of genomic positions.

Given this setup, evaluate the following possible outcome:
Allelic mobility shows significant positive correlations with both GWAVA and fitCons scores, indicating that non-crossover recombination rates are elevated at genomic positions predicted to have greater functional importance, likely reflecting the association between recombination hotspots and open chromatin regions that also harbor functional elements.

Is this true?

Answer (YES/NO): NO